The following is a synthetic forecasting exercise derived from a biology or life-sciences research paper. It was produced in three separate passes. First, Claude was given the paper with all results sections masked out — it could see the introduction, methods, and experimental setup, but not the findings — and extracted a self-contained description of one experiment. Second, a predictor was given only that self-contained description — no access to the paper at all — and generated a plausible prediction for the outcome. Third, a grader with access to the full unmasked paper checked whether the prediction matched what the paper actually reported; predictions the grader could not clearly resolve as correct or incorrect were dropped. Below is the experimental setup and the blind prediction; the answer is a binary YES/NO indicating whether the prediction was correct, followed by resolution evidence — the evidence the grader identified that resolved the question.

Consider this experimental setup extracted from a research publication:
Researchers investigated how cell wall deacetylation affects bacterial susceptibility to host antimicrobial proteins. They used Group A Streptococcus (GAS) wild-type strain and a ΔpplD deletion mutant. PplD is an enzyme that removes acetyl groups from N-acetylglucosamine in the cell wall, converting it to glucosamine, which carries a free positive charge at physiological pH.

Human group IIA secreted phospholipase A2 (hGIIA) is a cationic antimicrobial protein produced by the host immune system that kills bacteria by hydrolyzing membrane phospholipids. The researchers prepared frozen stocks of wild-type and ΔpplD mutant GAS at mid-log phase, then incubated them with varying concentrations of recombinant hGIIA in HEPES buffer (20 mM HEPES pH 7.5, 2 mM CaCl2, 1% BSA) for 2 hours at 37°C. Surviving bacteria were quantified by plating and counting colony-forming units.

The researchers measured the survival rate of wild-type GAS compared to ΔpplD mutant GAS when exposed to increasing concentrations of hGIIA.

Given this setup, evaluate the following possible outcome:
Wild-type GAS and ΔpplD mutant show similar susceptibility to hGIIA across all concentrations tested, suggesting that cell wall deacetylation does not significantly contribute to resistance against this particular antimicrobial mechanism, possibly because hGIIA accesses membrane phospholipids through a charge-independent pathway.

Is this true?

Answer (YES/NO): NO